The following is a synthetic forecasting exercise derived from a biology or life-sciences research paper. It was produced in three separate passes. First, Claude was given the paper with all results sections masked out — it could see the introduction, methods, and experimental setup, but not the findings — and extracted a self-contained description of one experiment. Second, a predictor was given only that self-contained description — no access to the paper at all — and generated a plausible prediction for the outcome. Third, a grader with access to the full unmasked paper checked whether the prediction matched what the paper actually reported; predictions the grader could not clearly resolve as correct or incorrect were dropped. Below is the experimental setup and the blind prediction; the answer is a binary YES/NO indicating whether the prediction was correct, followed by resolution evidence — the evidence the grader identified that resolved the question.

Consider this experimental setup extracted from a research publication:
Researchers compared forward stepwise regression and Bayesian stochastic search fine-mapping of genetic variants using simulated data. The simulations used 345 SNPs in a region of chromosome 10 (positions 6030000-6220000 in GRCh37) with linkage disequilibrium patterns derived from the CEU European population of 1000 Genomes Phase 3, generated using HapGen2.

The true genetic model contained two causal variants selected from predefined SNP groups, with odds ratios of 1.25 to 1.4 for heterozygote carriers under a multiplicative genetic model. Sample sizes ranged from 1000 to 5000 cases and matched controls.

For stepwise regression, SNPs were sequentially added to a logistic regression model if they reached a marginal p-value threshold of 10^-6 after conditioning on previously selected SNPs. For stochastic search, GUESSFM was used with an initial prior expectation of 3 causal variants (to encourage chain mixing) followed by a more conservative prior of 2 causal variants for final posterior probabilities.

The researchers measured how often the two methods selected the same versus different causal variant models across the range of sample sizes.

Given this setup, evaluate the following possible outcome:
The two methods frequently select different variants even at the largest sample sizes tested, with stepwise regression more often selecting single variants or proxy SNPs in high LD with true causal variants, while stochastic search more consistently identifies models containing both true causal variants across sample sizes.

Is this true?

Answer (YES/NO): NO